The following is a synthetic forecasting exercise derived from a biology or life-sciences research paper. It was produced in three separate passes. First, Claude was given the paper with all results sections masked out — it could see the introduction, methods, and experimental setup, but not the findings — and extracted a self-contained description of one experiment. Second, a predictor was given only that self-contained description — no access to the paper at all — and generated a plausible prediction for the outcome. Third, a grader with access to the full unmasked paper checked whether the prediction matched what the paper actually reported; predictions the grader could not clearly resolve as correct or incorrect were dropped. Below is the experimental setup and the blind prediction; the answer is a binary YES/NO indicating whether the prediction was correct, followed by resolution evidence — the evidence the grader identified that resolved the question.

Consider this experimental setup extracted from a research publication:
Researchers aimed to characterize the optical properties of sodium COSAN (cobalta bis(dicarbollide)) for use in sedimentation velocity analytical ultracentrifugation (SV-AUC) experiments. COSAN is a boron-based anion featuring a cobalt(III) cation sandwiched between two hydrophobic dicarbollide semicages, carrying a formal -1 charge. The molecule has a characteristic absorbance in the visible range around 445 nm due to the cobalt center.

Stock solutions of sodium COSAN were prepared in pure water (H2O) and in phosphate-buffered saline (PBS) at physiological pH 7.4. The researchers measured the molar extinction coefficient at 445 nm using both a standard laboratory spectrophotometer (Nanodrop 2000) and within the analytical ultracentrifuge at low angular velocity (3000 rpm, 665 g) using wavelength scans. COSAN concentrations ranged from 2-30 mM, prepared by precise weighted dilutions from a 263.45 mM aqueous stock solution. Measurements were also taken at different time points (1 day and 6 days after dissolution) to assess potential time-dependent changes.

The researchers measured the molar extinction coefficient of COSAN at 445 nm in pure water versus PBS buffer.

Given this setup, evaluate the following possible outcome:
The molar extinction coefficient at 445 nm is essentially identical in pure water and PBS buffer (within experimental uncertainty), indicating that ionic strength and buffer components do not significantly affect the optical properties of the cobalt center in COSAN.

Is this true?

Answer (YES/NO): YES